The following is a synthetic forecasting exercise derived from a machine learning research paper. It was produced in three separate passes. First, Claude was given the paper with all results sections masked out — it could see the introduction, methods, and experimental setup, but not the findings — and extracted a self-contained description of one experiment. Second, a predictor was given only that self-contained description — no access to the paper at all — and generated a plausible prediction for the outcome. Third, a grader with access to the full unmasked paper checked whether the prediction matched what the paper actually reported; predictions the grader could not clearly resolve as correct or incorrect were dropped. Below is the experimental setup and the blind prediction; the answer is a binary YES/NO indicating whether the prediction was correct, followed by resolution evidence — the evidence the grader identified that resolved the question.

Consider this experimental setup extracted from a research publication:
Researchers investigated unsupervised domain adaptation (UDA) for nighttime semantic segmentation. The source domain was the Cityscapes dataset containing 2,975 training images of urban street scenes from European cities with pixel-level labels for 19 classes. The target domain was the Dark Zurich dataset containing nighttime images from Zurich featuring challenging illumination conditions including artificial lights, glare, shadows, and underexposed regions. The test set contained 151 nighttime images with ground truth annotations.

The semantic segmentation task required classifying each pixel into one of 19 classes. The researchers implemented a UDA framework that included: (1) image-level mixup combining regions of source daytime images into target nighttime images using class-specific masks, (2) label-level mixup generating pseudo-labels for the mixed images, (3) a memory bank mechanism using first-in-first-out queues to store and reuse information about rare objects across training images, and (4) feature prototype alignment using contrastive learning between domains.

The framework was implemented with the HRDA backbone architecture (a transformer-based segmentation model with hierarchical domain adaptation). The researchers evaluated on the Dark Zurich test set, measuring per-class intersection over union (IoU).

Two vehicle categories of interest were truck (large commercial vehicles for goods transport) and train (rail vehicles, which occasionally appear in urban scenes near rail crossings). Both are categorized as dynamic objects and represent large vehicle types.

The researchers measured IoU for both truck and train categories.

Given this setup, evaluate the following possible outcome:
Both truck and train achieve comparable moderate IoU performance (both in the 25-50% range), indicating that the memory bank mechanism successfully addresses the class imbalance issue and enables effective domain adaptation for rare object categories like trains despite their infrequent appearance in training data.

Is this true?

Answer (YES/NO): NO